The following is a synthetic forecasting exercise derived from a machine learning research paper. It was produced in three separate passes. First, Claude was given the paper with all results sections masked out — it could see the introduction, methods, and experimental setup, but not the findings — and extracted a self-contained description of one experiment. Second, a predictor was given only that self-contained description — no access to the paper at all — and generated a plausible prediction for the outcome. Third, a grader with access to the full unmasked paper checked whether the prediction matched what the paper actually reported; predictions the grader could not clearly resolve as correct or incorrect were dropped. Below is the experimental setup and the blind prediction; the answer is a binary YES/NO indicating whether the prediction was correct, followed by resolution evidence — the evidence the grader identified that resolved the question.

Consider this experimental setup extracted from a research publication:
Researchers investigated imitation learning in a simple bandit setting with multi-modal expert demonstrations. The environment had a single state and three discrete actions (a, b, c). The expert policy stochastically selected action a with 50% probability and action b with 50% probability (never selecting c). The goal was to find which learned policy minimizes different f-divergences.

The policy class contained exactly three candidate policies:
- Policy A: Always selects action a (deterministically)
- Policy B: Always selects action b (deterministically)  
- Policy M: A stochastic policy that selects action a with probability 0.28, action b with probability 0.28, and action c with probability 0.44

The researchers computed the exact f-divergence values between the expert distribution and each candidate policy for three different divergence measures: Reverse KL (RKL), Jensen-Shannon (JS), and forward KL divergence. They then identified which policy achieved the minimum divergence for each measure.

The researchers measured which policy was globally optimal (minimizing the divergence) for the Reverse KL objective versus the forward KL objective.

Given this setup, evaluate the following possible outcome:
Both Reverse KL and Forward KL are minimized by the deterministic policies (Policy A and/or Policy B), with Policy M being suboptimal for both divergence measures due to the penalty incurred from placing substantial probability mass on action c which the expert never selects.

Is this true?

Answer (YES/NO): NO